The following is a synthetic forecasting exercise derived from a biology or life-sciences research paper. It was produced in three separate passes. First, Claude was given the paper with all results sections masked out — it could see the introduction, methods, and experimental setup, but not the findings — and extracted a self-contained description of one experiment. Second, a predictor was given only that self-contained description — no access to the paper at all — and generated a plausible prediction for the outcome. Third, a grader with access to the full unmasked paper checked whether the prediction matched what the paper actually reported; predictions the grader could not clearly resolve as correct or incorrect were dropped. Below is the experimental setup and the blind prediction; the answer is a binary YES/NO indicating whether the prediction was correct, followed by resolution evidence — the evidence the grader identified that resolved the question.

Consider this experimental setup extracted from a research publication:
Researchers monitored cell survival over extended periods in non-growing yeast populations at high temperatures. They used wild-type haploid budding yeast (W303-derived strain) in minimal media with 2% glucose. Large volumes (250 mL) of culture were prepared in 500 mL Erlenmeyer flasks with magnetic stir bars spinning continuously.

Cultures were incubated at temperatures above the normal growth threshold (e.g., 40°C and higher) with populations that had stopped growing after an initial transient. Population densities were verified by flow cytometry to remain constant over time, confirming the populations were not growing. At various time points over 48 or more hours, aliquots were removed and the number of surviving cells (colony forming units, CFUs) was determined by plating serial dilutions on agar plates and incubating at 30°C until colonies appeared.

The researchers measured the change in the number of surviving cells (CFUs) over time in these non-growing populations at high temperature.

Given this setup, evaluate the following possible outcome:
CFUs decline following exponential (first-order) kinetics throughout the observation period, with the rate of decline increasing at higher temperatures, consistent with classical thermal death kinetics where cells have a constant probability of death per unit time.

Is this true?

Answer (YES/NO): NO